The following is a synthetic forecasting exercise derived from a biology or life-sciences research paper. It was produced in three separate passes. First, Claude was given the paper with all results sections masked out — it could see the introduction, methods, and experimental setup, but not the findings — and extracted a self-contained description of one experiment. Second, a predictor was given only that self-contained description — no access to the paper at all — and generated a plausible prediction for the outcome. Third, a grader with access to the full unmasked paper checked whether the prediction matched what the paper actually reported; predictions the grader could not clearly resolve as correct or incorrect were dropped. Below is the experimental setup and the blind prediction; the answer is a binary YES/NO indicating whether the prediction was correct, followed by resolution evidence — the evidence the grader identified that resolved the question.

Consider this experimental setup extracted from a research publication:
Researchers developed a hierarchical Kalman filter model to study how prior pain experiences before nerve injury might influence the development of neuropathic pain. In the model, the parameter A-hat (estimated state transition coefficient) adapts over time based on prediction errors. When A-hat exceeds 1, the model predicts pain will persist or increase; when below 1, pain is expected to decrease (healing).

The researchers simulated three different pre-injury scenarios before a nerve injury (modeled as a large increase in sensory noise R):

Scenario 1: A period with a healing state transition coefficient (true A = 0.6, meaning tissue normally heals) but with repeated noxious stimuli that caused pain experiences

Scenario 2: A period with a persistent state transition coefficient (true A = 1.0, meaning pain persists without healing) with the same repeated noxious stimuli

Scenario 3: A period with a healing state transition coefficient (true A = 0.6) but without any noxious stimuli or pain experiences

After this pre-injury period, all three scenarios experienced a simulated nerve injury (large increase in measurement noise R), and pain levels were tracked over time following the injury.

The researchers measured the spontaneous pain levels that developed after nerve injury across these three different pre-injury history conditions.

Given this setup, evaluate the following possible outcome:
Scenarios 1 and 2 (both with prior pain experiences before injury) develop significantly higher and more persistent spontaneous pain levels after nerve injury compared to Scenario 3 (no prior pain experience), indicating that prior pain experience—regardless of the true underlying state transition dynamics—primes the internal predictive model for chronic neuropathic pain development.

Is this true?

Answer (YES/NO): NO